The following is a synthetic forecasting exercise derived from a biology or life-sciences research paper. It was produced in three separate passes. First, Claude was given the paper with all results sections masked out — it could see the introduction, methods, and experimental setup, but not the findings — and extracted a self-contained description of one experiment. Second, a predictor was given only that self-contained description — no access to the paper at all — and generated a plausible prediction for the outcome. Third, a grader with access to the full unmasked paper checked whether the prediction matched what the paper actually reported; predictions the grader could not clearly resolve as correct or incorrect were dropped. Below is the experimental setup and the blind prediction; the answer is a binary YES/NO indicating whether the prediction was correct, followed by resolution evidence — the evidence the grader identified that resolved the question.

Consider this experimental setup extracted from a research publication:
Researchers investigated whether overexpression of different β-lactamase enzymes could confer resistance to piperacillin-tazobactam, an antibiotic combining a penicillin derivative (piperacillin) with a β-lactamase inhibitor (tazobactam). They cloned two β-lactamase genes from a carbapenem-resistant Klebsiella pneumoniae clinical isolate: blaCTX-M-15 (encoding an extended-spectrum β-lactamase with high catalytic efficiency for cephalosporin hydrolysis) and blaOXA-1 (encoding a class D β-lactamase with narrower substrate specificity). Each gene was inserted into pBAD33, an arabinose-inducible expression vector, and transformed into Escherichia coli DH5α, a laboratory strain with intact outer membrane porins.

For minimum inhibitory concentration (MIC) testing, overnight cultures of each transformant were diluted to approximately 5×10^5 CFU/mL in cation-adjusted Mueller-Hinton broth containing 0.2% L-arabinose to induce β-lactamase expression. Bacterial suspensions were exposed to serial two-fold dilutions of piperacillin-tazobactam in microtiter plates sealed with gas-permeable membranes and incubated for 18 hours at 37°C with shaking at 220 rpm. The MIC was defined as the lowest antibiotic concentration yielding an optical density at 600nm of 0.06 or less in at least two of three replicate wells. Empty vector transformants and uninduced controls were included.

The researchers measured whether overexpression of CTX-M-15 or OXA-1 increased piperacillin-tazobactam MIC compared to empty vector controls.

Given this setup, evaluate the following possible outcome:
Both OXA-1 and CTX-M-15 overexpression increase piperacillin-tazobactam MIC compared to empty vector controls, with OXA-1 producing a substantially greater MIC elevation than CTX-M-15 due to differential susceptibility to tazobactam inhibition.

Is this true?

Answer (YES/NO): NO